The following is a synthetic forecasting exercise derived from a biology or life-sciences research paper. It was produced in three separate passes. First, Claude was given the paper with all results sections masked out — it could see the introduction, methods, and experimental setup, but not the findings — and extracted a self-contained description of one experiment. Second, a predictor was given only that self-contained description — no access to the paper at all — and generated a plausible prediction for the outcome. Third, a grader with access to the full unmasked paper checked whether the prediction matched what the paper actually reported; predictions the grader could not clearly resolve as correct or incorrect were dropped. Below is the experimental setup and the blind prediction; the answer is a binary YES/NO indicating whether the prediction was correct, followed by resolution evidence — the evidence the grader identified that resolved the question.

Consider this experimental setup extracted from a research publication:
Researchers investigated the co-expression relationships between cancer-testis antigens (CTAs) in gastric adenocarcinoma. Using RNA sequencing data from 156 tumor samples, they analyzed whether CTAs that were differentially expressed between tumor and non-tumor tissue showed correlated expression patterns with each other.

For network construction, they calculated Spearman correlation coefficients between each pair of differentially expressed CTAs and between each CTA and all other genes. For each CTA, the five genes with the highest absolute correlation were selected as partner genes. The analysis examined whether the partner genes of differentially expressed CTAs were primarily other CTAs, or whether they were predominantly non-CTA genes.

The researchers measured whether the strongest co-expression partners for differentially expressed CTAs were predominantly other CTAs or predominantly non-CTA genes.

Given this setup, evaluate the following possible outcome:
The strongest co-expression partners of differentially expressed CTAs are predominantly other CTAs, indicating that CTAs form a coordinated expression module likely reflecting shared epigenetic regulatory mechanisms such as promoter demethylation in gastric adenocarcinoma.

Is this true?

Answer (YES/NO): NO